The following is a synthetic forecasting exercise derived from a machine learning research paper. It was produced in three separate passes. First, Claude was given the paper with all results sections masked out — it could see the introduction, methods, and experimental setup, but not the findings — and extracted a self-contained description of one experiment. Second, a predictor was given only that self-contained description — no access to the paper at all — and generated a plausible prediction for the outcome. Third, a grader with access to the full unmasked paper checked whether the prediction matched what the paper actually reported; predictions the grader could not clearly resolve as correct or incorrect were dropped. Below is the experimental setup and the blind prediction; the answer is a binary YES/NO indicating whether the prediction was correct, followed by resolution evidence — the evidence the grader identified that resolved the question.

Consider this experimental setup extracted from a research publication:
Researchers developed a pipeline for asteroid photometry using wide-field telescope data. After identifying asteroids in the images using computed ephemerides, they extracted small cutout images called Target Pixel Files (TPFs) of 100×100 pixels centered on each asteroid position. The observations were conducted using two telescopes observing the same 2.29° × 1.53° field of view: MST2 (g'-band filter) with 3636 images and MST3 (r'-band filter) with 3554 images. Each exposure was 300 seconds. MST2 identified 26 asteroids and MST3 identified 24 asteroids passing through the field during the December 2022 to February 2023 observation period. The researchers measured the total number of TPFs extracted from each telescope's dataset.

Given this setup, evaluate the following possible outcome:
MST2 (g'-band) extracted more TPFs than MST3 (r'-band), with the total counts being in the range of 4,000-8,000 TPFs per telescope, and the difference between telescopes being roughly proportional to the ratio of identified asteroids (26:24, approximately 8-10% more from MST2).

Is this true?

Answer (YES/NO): NO